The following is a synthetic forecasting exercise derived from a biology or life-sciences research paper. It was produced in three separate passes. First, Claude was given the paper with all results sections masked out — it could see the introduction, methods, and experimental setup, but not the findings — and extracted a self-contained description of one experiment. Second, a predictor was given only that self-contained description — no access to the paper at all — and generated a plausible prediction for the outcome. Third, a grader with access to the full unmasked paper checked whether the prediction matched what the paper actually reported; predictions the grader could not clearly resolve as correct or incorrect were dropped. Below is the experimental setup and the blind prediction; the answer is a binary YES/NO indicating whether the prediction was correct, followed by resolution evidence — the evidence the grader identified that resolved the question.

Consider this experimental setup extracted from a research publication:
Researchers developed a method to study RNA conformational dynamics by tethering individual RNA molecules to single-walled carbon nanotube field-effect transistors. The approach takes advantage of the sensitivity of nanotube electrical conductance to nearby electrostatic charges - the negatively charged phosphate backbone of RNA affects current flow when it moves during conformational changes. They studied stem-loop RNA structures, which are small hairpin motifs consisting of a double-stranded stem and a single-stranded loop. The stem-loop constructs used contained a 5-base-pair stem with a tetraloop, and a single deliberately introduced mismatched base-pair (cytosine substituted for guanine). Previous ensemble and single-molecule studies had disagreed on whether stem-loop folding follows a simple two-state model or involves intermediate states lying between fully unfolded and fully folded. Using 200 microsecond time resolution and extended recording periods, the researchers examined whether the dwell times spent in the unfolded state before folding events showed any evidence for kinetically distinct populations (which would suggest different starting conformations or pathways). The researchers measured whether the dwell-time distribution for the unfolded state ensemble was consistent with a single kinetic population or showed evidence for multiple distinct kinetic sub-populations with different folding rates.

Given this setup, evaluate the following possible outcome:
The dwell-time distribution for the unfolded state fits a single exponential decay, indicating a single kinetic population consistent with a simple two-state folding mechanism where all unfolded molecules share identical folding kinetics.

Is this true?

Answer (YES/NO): NO